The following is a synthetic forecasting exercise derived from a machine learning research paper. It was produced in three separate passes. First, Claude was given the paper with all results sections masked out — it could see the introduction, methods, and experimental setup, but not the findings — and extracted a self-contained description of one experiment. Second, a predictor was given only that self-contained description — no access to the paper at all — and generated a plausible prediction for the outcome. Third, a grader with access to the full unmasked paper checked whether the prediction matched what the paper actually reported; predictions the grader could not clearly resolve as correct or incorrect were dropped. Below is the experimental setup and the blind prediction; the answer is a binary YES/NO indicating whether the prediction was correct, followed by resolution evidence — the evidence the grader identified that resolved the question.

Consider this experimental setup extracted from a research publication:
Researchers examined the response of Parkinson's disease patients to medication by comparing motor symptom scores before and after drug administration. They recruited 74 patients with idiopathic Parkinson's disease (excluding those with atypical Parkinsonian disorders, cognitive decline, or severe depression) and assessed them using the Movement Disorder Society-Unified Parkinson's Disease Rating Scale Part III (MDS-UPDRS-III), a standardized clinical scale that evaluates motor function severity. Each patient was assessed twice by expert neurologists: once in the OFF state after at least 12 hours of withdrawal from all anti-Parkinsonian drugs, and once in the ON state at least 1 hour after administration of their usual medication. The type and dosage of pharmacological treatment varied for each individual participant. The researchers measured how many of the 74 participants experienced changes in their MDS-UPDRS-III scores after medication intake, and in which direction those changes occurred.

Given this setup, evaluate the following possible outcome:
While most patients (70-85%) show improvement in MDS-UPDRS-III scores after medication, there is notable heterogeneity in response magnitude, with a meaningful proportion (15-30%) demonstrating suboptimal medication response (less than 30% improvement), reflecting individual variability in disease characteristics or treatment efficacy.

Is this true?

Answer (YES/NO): NO